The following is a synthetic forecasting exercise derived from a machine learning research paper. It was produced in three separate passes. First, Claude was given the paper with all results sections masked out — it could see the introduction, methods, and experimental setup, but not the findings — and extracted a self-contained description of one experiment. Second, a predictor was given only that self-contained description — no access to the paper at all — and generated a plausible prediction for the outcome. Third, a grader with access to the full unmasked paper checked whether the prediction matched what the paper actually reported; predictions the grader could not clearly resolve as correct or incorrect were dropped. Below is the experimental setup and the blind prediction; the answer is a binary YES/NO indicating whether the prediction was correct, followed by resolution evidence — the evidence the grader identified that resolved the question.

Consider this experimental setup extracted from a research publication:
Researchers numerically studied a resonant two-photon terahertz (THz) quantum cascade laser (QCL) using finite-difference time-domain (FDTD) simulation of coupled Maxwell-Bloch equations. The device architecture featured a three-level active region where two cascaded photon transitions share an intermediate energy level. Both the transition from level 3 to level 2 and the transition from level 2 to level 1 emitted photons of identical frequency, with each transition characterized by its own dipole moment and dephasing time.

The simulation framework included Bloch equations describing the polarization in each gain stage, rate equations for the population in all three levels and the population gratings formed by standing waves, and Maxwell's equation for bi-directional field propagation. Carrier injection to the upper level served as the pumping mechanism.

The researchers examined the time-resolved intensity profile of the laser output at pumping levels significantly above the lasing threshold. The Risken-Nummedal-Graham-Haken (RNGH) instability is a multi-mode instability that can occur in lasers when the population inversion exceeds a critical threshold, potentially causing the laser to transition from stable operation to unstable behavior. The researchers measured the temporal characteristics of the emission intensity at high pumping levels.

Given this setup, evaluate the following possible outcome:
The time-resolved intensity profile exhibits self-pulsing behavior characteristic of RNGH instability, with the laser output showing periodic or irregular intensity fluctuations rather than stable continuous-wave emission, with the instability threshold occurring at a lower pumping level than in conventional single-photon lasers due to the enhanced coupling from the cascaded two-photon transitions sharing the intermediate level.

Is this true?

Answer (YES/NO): YES